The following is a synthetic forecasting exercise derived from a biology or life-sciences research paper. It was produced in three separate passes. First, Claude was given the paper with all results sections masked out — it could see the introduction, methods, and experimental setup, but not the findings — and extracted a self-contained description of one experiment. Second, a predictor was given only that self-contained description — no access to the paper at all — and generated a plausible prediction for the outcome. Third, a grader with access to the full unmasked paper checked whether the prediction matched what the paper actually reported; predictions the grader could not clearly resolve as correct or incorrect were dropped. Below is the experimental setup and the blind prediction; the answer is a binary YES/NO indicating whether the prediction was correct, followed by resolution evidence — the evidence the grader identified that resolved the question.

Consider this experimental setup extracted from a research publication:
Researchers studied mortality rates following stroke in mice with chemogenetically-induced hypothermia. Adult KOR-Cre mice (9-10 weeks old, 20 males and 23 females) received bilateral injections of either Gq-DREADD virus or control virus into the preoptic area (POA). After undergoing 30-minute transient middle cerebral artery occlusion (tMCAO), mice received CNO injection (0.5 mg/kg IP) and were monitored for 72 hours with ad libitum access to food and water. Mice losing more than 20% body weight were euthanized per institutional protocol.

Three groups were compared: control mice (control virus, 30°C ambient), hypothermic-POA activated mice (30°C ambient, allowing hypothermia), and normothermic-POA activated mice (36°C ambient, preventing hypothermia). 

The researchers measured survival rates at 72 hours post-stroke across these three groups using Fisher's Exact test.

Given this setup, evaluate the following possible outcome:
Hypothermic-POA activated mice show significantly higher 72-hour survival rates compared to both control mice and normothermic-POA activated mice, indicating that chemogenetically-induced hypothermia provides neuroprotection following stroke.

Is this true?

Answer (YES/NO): NO